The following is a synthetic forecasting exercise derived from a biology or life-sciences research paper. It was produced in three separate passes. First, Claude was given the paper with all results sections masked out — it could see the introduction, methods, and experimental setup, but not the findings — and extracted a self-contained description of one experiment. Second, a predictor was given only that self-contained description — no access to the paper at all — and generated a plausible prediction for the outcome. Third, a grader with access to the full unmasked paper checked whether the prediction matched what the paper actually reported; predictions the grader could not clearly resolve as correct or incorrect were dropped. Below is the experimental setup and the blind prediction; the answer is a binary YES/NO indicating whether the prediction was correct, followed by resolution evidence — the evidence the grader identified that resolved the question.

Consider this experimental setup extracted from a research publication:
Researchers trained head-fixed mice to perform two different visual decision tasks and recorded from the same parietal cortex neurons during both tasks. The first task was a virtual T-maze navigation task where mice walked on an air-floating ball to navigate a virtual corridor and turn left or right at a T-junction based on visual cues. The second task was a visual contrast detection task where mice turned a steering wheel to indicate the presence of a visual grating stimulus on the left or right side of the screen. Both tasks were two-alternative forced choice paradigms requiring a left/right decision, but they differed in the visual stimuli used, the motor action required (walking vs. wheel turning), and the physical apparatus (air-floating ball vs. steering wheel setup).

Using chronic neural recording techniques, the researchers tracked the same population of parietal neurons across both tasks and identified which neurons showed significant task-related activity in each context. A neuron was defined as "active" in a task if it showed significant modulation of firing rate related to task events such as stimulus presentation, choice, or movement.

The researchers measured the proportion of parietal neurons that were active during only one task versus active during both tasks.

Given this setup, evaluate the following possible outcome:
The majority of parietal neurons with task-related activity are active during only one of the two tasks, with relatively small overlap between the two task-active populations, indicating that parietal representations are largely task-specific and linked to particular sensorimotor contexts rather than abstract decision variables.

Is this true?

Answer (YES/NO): YES